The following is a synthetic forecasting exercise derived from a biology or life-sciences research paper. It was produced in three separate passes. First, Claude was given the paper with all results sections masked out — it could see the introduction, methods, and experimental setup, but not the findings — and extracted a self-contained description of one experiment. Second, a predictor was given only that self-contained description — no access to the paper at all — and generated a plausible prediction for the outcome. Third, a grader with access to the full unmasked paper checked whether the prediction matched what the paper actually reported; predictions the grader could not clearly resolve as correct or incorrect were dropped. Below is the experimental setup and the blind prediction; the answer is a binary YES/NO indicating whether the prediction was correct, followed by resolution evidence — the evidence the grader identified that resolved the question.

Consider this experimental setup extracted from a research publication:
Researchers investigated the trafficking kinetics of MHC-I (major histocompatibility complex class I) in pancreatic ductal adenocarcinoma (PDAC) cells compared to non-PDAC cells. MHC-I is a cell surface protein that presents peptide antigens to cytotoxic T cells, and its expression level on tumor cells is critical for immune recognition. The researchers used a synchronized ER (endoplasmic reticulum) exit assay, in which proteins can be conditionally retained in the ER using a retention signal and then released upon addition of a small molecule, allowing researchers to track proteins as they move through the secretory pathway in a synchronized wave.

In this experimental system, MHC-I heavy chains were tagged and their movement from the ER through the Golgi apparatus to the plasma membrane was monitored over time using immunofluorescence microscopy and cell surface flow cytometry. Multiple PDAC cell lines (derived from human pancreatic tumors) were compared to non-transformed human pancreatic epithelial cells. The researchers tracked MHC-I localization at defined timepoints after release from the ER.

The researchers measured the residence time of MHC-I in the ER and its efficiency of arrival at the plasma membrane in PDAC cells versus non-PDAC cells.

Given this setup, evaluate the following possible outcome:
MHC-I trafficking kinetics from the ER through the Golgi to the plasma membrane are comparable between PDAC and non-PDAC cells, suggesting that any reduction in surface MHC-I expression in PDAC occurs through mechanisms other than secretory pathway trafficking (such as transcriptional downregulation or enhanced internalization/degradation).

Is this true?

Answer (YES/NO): NO